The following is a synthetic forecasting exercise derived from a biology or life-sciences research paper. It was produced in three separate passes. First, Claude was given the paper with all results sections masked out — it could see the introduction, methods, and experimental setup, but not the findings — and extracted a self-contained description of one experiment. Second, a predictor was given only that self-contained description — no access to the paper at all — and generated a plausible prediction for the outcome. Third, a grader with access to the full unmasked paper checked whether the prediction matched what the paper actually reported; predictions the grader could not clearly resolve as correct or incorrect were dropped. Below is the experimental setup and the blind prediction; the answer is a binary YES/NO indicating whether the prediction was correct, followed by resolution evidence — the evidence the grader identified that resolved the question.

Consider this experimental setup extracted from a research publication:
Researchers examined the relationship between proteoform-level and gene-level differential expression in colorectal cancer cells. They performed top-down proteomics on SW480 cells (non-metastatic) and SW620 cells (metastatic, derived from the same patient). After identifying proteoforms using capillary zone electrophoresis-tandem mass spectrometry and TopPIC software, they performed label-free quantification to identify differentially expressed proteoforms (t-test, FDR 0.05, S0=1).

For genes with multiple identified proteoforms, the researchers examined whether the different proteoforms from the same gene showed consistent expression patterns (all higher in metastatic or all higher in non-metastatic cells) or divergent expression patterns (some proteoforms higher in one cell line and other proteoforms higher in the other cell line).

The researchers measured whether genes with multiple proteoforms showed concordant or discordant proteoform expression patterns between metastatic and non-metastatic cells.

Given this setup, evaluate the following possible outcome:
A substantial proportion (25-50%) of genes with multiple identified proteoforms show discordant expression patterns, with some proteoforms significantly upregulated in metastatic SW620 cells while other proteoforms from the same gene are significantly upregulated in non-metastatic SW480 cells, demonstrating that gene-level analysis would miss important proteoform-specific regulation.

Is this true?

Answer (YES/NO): NO